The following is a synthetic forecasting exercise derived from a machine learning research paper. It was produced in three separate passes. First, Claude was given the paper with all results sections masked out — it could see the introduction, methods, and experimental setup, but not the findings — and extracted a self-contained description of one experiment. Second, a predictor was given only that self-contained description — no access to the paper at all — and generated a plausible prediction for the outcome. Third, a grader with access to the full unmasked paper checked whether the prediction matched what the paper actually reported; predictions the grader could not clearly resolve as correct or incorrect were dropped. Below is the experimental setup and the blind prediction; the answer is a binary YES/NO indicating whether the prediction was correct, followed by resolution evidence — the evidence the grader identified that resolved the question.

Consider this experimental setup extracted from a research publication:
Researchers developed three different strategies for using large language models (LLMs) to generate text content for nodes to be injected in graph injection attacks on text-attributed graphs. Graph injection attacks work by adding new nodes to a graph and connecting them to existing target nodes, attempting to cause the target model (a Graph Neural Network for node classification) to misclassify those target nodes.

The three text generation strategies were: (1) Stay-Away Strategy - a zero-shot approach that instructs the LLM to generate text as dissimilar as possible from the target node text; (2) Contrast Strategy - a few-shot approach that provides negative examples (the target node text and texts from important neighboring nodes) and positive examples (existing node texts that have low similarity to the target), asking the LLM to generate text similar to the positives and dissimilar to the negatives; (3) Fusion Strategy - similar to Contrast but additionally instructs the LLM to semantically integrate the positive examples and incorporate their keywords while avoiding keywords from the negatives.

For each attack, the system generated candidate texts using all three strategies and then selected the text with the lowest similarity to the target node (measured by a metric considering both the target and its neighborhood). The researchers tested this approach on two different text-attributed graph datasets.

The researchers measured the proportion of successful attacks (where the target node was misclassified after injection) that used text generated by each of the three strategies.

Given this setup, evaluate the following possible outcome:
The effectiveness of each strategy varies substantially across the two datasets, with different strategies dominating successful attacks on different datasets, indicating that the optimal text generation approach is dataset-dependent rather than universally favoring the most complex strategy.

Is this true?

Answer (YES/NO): YES